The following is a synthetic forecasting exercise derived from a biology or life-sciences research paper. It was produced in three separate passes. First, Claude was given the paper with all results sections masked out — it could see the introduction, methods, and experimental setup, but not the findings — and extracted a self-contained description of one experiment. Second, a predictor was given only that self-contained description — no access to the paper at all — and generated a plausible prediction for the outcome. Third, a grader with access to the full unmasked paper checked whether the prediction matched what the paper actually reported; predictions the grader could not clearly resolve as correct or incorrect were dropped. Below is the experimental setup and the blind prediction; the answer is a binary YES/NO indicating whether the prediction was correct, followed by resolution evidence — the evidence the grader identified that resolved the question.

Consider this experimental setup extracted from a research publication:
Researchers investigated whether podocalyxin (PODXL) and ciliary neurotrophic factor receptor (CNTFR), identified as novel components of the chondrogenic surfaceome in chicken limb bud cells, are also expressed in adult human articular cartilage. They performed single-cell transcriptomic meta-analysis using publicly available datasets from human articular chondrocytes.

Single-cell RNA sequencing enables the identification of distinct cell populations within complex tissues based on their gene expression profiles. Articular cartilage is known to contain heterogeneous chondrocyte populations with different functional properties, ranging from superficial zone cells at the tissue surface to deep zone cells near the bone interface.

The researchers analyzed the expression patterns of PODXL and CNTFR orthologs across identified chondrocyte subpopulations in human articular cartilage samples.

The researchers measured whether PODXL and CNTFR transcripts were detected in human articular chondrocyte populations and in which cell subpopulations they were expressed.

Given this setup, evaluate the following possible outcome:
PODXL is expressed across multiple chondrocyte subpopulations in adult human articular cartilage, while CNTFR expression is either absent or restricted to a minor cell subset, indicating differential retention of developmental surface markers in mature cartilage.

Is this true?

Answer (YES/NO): NO